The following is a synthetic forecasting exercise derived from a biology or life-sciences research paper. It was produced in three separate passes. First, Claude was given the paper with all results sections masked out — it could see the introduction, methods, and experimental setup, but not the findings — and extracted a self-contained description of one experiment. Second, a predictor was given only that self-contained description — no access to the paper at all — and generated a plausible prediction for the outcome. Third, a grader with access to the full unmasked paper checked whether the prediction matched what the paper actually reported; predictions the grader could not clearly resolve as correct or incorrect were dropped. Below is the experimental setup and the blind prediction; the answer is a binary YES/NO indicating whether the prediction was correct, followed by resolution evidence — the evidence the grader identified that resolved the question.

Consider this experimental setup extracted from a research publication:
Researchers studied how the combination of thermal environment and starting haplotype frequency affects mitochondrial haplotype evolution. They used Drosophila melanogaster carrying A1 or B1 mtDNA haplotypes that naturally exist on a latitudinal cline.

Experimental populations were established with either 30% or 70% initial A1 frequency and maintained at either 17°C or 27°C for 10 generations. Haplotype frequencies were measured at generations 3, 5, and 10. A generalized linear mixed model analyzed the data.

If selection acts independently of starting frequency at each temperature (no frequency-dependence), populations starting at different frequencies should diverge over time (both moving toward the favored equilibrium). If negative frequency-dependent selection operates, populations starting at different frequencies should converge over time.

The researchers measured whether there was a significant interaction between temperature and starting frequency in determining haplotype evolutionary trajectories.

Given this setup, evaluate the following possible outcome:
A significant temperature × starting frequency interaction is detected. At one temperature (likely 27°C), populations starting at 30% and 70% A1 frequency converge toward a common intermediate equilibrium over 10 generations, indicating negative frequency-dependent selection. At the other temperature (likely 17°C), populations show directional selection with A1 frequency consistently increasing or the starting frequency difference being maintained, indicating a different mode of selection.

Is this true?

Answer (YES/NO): NO